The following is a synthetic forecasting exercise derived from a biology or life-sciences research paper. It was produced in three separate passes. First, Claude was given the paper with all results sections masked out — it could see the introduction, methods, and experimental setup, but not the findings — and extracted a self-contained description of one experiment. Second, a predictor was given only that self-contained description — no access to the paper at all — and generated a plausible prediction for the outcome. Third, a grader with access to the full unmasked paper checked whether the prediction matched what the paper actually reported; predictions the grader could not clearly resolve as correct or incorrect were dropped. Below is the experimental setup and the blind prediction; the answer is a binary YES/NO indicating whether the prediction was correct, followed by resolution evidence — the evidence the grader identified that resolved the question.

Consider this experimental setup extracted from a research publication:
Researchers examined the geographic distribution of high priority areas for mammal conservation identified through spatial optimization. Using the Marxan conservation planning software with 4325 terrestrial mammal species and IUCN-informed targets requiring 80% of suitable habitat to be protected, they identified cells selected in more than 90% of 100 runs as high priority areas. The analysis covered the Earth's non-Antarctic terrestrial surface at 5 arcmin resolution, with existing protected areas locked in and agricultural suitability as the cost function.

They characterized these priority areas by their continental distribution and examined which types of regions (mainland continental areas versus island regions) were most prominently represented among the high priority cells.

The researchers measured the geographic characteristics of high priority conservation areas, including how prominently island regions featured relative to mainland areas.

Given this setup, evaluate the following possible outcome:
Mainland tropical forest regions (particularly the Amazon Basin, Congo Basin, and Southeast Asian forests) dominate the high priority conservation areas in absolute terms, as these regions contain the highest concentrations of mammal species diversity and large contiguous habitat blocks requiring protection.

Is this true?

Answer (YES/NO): NO